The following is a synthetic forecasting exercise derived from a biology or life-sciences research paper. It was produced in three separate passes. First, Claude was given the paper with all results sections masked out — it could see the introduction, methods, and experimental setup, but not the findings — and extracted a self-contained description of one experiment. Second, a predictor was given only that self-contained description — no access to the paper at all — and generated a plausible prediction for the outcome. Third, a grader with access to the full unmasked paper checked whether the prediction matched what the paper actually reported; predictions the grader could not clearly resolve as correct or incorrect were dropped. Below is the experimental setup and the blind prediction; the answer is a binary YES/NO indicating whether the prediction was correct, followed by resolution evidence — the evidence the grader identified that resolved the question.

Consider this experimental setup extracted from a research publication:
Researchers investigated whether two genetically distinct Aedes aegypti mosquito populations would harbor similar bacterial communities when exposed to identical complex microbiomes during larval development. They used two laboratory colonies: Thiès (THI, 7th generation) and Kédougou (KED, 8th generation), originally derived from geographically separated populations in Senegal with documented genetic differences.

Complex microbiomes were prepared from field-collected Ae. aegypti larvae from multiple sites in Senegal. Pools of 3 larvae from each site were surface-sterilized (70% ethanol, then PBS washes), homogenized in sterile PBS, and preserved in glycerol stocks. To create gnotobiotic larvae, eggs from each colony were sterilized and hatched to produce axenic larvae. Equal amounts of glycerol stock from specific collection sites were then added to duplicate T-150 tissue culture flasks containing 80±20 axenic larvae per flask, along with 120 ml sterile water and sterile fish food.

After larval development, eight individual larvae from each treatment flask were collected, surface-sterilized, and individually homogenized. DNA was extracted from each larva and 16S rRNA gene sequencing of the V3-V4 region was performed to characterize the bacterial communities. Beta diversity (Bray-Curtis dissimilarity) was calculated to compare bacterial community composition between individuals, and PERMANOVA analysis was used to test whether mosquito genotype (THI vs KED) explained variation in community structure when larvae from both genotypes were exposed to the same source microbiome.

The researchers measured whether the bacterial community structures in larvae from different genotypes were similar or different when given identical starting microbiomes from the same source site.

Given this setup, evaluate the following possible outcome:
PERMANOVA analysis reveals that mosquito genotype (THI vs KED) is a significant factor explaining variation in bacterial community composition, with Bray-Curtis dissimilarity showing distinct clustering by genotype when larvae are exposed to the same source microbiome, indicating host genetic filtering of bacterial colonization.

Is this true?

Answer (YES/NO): YES